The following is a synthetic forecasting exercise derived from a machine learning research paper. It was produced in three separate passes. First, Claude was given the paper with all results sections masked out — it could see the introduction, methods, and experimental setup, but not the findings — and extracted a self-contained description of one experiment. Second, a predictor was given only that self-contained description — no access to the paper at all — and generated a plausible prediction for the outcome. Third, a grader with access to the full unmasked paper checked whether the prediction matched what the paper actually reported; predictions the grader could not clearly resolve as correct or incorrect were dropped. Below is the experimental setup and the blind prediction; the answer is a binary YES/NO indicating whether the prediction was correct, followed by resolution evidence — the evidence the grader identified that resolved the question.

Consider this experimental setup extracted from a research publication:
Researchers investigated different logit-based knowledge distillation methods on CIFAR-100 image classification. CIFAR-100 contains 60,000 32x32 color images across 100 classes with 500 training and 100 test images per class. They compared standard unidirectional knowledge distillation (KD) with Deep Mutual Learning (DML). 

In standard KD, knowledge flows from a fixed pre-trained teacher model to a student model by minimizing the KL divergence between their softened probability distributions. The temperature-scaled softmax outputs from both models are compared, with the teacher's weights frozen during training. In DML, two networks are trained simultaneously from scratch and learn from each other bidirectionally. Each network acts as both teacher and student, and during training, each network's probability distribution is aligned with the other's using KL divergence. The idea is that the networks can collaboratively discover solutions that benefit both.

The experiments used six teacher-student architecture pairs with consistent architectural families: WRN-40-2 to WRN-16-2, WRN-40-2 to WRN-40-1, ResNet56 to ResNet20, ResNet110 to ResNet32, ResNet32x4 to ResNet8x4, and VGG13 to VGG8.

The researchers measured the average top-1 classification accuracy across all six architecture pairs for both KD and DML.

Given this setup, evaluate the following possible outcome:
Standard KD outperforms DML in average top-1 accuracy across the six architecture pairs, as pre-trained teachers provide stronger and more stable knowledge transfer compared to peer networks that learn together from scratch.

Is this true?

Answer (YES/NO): YES